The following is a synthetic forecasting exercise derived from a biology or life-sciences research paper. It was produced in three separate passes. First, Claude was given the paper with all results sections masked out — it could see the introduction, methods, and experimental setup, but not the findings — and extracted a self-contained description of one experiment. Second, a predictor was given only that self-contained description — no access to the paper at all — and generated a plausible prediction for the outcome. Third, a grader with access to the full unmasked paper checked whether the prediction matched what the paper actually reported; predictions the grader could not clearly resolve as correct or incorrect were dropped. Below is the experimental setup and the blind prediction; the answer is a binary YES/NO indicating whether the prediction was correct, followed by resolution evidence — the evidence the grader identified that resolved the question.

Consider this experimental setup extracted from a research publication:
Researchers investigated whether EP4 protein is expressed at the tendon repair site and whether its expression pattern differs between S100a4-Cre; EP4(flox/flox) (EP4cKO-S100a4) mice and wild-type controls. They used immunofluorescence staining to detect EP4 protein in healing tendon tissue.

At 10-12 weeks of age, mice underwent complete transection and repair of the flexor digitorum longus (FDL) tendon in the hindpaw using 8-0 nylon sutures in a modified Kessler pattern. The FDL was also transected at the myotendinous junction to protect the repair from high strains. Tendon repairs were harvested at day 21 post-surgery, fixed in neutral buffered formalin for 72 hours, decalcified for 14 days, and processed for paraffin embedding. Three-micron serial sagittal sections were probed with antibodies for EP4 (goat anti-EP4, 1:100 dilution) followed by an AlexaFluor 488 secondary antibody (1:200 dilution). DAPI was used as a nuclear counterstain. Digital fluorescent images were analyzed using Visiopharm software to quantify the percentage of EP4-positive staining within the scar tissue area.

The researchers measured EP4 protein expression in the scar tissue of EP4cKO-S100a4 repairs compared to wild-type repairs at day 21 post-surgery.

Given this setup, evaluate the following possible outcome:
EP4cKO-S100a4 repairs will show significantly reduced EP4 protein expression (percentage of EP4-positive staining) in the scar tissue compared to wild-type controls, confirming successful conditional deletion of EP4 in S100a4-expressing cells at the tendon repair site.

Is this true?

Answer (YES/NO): NO